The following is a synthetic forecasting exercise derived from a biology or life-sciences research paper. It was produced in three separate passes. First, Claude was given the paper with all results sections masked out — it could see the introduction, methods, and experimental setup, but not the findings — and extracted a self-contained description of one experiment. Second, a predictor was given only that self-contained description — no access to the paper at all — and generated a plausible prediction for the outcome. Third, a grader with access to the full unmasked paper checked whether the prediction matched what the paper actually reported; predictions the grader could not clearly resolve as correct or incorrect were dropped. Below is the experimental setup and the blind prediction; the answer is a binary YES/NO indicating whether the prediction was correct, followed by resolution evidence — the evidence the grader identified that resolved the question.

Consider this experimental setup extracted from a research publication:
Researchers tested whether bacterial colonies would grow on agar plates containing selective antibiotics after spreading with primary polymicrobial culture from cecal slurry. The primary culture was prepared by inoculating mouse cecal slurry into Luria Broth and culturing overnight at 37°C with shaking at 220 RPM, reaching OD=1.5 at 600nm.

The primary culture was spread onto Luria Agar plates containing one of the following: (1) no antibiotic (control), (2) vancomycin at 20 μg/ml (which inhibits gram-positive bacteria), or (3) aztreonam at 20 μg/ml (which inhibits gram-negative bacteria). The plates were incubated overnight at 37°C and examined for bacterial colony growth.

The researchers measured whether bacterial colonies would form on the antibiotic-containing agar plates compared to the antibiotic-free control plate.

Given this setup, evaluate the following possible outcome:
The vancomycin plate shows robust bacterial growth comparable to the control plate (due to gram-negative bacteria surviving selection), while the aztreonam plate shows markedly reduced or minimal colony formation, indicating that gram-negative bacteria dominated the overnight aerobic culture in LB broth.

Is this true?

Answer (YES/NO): YES